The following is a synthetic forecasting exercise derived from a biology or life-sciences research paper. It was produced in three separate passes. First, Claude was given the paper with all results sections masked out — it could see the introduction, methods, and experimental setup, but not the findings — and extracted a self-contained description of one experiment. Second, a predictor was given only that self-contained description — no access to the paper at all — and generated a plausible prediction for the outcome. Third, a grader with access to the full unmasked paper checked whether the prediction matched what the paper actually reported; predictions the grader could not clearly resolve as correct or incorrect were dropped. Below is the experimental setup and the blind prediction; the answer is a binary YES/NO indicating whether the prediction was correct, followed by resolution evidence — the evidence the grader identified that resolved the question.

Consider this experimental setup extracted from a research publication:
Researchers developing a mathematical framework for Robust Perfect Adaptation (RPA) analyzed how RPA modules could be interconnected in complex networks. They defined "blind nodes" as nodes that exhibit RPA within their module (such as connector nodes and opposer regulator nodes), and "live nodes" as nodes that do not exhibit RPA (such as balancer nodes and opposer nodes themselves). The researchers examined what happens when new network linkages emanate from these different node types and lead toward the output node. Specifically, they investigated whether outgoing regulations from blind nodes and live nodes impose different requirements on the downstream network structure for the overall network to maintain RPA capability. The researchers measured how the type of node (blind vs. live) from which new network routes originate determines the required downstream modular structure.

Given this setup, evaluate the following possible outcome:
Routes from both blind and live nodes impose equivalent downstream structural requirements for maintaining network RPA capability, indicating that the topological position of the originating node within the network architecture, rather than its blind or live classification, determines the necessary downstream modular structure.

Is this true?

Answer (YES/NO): NO